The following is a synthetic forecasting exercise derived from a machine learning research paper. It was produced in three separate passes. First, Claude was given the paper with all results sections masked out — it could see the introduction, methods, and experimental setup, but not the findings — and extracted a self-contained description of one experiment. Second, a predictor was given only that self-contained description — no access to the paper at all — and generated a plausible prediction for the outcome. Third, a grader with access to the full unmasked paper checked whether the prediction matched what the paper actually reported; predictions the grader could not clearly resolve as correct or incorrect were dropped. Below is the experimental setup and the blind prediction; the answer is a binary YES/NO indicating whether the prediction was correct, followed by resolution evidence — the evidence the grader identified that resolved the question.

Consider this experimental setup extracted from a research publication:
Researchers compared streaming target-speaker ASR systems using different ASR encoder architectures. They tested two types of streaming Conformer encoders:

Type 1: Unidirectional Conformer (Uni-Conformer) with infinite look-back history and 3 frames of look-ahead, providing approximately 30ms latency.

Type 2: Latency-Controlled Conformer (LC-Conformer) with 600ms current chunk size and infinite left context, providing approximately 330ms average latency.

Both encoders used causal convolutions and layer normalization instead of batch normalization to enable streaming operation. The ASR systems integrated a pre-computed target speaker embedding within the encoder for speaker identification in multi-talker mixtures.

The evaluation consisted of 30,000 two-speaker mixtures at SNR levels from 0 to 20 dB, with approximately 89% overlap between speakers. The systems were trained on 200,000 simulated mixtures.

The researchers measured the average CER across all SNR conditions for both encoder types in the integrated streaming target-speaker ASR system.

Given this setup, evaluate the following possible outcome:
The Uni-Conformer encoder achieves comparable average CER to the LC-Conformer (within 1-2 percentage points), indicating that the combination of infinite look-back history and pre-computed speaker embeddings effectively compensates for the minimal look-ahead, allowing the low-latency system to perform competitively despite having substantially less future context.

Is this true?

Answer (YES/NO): NO